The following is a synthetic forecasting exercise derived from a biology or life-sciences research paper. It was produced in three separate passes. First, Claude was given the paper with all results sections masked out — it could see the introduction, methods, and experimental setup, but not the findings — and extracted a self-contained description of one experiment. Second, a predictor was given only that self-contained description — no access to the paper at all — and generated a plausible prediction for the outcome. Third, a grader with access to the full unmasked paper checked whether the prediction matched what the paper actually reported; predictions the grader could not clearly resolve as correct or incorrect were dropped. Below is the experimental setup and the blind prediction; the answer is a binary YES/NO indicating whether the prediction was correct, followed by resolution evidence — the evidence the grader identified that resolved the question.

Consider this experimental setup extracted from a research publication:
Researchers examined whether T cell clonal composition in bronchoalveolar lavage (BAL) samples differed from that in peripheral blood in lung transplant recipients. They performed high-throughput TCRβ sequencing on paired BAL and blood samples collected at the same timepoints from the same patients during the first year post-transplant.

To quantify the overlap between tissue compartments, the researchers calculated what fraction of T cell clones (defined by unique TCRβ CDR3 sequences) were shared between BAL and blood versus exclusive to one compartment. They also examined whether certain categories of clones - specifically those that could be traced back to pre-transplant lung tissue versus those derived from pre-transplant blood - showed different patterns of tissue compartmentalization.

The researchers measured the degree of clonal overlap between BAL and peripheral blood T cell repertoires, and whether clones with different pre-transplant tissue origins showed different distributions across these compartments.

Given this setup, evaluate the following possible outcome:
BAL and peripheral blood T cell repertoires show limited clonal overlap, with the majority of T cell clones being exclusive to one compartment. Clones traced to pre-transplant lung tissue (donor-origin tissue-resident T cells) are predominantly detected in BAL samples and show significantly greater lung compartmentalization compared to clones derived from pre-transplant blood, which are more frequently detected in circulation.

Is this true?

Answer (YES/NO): NO